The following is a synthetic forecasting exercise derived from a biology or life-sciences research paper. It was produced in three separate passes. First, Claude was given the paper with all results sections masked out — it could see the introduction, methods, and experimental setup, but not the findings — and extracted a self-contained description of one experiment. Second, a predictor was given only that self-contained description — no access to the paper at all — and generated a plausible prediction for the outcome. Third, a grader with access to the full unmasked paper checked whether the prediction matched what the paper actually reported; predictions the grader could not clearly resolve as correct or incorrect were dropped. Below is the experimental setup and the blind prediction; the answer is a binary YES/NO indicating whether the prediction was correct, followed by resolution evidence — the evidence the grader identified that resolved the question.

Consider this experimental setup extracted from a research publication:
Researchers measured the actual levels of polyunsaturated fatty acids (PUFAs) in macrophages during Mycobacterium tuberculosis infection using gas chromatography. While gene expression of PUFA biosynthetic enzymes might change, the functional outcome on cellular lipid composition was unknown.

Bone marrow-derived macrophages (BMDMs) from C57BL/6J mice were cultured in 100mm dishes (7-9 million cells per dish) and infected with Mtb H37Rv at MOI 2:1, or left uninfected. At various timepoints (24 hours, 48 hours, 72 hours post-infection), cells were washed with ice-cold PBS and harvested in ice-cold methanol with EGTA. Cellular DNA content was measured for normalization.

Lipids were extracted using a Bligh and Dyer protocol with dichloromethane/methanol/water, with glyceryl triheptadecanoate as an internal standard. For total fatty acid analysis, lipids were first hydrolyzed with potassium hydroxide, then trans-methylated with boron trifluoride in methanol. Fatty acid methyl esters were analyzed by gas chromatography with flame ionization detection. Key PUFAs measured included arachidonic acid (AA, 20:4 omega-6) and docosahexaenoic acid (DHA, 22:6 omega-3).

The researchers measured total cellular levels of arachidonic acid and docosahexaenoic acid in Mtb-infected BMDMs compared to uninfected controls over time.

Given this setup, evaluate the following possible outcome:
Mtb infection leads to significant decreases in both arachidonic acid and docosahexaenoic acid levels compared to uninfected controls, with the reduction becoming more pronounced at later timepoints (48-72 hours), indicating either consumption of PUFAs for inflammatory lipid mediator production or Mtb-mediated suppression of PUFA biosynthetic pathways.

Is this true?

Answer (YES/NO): NO